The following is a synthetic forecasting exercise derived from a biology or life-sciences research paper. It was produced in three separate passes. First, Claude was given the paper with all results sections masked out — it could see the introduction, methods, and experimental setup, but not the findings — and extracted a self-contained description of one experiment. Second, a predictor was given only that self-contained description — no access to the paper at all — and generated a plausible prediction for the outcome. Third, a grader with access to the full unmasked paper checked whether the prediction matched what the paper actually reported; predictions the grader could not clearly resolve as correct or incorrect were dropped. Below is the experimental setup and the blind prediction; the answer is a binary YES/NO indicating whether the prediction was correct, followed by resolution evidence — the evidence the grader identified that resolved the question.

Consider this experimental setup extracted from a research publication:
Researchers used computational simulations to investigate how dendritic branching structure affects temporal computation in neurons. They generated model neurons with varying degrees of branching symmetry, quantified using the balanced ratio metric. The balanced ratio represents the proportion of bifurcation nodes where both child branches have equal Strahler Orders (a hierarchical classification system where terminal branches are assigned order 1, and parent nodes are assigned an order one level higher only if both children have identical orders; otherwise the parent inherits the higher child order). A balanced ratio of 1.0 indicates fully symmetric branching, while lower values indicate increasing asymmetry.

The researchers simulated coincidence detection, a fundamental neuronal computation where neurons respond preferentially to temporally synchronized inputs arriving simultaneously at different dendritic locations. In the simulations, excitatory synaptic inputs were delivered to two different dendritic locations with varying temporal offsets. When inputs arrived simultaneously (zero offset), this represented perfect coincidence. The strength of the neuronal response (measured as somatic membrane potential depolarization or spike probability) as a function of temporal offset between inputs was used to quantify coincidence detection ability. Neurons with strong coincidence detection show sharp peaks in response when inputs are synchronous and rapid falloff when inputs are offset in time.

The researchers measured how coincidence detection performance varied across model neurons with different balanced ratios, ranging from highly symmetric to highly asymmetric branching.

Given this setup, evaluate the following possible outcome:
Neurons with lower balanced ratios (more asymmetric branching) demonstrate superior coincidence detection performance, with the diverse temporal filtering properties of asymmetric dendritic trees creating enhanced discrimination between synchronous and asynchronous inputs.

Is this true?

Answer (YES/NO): NO